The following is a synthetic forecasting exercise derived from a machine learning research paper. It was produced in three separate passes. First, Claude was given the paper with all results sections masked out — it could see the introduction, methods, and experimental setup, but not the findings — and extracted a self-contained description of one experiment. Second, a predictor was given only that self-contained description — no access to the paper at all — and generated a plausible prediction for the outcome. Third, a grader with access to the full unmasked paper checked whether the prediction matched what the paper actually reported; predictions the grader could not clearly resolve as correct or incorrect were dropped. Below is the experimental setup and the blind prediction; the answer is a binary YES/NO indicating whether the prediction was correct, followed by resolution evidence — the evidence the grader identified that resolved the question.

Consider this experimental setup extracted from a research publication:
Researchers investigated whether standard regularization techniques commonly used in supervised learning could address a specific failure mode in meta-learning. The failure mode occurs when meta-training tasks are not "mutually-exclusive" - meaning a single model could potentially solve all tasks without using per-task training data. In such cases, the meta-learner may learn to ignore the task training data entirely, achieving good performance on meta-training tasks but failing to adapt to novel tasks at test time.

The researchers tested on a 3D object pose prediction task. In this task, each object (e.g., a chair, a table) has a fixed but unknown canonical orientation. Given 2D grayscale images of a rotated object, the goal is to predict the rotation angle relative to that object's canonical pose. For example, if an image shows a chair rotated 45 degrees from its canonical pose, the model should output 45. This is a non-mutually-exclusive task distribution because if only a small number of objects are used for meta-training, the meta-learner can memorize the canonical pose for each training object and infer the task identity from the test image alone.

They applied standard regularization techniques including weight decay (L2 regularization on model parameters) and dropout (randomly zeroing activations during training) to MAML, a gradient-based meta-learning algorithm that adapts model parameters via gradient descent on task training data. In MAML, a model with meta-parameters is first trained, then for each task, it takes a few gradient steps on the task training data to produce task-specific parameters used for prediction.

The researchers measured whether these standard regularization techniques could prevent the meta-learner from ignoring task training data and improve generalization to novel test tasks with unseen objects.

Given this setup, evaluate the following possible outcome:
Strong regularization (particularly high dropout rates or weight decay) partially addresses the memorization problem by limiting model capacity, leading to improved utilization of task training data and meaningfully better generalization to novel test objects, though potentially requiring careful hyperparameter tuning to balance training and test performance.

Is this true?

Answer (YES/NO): NO